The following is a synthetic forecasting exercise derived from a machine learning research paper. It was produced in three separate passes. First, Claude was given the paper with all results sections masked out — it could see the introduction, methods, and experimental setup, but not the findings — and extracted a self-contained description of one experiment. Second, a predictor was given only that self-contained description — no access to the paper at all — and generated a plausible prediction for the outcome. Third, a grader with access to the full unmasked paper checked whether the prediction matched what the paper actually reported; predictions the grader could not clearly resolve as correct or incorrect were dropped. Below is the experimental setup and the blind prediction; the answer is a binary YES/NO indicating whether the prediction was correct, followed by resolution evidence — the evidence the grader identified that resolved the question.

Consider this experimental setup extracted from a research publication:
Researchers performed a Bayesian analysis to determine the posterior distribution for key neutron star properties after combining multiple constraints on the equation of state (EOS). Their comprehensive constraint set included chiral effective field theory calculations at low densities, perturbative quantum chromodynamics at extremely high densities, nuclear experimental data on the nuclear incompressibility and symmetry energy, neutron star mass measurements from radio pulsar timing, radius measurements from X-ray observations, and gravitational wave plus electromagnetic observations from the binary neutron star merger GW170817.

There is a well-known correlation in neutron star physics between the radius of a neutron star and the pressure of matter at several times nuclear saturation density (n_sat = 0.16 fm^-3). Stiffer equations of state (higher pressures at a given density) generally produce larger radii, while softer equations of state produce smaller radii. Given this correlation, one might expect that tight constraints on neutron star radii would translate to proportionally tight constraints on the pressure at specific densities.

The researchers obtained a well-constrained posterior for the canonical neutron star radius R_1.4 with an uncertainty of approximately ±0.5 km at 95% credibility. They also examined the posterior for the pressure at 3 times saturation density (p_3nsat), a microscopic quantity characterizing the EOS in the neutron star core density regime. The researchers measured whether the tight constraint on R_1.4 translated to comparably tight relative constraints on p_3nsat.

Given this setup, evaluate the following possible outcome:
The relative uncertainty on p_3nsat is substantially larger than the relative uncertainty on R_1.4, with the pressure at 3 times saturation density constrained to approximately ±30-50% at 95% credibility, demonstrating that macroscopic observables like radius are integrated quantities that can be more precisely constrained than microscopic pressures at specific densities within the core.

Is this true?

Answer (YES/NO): YES